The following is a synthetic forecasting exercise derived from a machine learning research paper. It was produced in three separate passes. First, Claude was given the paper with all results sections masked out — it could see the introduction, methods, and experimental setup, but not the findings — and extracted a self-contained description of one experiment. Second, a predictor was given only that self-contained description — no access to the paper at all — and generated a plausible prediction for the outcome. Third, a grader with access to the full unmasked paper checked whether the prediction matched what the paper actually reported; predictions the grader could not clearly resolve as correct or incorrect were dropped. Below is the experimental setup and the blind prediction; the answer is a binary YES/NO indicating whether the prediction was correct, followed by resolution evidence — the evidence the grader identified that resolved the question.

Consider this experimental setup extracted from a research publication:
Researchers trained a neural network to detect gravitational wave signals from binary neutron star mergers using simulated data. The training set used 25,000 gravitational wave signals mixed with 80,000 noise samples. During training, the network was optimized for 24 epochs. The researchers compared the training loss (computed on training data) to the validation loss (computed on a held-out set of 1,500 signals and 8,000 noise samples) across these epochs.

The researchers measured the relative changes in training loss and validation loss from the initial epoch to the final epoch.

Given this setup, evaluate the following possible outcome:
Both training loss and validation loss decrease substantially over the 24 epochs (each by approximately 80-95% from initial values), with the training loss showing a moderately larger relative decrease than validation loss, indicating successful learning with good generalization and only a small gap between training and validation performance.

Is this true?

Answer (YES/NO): NO